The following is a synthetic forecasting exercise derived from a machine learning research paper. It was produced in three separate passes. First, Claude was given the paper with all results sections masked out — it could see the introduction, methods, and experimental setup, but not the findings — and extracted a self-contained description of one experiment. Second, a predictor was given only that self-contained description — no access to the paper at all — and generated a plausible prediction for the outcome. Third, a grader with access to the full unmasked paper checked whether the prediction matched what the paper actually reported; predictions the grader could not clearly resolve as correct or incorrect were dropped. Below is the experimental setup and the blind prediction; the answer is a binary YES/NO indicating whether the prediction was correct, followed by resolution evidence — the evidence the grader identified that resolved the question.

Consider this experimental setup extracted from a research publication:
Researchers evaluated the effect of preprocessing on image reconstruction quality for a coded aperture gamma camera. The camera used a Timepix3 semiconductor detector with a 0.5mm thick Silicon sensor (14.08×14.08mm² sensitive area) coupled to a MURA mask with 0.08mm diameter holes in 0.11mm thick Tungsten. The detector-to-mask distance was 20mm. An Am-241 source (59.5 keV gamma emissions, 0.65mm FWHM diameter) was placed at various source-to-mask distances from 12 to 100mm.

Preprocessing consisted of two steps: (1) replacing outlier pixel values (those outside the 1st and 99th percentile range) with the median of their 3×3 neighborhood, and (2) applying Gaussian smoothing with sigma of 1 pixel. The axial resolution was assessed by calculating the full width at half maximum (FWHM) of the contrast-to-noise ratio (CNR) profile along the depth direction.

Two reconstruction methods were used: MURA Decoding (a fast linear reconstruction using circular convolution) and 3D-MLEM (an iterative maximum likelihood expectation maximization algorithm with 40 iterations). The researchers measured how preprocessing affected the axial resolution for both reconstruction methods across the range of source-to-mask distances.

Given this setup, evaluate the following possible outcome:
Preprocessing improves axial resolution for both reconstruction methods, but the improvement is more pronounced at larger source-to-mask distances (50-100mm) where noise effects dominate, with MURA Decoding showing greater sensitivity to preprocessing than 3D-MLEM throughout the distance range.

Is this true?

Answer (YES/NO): NO